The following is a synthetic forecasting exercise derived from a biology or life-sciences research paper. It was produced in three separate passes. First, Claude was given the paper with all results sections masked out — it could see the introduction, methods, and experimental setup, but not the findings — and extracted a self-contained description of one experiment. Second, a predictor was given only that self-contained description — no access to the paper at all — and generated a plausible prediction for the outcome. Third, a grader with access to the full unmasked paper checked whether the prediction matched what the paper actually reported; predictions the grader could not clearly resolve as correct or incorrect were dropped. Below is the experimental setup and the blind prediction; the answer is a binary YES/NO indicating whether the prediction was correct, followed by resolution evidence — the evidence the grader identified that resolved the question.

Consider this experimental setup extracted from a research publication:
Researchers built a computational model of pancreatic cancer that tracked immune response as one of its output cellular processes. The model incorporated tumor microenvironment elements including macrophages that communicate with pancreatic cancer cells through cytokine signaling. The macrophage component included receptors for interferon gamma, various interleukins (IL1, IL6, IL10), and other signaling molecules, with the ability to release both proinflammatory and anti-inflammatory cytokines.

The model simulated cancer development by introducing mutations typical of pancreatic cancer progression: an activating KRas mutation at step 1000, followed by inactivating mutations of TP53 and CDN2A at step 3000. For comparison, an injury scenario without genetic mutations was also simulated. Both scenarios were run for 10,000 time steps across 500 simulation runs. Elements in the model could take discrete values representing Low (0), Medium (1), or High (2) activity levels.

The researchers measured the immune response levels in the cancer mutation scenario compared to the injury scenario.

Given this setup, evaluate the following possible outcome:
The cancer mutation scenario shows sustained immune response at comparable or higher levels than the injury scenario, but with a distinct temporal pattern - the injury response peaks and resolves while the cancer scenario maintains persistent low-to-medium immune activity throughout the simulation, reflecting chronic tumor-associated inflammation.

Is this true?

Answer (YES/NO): NO